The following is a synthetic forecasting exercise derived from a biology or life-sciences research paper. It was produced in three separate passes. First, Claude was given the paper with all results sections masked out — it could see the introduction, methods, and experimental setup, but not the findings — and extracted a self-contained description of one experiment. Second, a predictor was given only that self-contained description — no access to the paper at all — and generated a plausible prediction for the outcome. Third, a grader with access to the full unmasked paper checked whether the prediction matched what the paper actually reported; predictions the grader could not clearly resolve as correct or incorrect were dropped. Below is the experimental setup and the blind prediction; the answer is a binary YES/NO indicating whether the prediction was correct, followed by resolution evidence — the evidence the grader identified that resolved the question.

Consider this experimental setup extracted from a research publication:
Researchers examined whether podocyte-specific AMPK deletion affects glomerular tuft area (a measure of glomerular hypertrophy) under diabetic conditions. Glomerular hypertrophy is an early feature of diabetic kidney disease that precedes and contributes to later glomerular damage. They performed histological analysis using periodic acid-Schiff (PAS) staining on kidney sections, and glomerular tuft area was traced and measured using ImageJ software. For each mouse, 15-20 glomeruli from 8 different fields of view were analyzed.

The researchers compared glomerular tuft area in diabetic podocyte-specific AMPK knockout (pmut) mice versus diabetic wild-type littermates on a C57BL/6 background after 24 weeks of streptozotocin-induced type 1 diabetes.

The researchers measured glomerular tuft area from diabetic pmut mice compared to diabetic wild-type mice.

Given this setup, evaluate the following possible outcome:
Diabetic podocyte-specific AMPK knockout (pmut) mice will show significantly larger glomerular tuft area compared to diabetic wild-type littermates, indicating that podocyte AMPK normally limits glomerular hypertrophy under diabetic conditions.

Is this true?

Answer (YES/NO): NO